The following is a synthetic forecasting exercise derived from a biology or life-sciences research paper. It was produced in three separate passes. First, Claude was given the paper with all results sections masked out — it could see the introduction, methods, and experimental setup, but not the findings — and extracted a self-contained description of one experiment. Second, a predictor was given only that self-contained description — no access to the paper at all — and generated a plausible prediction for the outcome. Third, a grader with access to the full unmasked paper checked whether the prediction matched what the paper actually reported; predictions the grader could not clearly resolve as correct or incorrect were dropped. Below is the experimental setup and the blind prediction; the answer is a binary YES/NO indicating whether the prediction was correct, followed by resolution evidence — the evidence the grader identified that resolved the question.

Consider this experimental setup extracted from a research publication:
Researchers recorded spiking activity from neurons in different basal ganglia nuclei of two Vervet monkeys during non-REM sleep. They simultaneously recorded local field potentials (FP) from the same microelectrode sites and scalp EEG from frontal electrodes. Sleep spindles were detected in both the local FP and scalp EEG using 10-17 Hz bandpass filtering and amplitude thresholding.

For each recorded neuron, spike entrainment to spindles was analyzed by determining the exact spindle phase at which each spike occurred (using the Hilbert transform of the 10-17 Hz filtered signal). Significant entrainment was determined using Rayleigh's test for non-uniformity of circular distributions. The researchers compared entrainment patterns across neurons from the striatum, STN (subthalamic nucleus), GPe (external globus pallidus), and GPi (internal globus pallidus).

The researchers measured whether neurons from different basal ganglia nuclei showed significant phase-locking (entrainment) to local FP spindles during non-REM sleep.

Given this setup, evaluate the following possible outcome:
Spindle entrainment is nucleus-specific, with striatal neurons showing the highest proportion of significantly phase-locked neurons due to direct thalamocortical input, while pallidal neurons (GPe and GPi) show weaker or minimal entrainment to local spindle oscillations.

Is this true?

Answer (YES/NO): YES